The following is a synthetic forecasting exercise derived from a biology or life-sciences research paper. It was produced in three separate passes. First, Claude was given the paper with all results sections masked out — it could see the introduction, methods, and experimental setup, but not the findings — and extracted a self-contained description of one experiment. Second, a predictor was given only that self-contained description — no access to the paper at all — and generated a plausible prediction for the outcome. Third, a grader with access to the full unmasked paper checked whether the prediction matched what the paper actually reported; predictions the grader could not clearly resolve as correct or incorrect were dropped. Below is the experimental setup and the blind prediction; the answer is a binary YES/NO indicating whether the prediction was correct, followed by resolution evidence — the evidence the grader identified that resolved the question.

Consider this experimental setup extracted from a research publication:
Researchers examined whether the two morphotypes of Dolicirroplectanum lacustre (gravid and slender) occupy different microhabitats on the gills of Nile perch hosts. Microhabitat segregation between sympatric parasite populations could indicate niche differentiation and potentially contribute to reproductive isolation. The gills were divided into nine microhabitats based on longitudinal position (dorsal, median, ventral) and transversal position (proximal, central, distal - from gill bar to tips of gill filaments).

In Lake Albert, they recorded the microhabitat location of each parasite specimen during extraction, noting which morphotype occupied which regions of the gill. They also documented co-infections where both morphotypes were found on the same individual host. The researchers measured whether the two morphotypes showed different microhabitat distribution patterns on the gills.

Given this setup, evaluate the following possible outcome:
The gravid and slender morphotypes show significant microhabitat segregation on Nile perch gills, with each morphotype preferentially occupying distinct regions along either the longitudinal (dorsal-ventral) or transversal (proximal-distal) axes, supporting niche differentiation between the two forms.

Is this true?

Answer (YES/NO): NO